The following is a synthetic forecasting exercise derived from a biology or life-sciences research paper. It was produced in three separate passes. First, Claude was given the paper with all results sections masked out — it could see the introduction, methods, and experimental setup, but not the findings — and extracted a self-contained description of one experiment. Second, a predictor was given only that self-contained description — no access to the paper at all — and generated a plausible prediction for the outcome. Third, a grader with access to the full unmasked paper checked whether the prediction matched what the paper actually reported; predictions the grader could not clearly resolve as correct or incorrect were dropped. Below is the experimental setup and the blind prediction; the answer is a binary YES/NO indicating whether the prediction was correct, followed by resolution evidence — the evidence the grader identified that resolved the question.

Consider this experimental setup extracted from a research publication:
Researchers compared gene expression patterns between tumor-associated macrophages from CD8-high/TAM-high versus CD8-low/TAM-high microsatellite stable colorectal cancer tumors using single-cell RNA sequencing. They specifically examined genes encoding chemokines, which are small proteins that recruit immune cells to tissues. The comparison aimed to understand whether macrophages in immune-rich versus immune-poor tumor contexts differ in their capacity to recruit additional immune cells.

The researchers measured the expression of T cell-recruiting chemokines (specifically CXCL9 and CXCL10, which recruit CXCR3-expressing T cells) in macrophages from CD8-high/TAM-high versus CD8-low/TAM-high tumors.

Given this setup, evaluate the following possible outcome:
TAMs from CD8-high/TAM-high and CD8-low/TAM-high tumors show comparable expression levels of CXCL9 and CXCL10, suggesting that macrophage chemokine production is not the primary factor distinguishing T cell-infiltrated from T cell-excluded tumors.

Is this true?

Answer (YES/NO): NO